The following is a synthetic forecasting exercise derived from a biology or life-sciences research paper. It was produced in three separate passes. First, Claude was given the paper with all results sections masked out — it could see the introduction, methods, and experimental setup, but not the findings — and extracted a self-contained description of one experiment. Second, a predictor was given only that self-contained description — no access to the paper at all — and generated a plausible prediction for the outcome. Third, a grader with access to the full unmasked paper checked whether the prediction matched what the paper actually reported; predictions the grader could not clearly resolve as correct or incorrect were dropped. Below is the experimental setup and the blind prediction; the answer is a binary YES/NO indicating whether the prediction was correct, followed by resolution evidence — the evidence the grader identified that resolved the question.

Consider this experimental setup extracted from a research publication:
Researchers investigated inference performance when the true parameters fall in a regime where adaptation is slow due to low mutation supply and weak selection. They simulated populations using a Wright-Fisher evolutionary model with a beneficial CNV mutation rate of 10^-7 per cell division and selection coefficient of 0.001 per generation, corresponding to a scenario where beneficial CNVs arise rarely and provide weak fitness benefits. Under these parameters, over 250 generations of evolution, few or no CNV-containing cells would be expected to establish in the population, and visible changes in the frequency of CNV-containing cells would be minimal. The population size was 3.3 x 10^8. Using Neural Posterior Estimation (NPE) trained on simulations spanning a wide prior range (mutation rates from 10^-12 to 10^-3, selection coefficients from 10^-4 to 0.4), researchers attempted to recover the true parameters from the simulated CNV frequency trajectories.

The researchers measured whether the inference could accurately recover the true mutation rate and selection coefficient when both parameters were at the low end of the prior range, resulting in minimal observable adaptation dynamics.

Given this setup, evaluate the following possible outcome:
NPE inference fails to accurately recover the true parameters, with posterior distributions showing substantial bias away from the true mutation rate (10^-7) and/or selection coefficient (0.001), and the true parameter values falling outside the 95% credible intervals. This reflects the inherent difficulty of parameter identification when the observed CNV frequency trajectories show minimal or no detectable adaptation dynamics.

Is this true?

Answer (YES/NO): NO